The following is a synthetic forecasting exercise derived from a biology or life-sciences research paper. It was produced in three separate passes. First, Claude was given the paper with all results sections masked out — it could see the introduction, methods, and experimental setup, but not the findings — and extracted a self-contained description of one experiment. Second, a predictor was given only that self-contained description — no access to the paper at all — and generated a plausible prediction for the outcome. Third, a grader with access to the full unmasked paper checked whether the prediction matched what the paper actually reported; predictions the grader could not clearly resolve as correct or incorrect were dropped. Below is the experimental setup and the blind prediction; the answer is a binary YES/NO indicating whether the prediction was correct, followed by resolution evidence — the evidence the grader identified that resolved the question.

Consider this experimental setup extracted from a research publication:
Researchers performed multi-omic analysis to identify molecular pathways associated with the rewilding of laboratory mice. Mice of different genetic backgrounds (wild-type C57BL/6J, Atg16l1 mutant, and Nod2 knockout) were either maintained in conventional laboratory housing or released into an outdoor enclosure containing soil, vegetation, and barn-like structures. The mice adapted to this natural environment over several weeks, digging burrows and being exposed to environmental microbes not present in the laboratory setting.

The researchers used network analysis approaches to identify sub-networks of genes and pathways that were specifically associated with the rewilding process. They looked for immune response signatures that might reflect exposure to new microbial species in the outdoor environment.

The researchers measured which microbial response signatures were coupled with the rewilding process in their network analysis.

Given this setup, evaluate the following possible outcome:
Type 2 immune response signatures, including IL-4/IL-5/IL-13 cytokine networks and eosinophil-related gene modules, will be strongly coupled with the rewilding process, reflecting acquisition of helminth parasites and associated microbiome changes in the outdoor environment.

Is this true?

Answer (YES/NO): NO